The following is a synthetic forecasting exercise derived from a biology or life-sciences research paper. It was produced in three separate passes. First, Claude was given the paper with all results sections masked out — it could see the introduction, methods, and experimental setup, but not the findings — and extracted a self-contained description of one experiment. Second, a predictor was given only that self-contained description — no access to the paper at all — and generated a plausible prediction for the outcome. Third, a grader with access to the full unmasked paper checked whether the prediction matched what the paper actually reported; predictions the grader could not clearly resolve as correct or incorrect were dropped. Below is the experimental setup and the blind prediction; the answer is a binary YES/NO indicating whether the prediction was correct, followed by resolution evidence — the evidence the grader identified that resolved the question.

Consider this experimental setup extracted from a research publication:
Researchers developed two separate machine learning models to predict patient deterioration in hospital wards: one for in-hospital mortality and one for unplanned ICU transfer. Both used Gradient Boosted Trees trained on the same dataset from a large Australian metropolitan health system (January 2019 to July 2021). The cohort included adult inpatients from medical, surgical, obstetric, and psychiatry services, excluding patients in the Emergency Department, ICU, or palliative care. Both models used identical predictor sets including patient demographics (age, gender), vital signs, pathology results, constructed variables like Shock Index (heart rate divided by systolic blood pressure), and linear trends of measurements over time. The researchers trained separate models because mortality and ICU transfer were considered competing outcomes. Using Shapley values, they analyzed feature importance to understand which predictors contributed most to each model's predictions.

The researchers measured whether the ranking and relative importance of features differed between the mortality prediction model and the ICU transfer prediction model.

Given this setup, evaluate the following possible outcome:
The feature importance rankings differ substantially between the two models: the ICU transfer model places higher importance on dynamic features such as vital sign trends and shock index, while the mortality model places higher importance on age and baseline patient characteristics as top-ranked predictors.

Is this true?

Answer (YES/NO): NO